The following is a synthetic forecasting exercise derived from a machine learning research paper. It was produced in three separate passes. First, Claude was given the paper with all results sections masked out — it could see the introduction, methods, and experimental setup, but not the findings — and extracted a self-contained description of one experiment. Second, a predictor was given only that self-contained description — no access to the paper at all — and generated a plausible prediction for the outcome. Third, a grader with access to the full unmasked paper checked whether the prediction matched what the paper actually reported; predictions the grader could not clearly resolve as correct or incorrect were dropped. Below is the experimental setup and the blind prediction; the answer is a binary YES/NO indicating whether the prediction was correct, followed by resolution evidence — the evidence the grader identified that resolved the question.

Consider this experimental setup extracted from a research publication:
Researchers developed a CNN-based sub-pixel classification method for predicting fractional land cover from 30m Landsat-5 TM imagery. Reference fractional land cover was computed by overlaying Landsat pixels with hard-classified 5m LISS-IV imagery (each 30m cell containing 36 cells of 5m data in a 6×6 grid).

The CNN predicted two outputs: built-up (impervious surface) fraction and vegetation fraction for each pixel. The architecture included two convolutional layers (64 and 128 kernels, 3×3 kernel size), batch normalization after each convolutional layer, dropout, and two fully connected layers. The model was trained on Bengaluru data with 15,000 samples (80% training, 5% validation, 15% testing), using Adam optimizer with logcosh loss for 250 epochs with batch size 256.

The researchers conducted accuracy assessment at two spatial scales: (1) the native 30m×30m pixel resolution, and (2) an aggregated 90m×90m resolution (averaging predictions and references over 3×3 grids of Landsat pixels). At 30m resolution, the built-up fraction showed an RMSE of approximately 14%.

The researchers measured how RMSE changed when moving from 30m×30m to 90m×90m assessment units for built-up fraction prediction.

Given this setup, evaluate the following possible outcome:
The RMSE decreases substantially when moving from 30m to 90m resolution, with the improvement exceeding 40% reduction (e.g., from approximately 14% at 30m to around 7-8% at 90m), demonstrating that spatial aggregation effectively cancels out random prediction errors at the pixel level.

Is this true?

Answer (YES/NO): NO